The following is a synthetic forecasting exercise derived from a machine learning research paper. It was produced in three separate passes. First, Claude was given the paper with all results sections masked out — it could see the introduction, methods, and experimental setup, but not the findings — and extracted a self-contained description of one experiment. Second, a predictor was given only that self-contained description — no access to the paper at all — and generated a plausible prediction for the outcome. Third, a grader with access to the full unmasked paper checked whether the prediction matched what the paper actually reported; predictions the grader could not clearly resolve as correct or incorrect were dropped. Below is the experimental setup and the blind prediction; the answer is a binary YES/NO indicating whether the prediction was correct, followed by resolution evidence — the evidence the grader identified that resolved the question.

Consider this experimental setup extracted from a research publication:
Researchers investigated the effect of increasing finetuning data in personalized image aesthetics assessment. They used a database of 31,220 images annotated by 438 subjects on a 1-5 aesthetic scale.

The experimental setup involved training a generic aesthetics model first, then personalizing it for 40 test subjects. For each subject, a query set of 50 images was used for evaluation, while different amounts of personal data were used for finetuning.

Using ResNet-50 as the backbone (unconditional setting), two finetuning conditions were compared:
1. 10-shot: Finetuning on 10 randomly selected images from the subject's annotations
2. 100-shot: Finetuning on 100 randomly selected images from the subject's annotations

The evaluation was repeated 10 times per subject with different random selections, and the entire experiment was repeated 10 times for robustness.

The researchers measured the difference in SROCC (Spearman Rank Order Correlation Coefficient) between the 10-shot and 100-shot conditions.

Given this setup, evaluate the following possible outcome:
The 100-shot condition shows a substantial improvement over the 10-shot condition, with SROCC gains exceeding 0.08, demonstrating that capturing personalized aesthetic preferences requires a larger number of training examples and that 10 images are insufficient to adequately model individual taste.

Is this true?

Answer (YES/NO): NO